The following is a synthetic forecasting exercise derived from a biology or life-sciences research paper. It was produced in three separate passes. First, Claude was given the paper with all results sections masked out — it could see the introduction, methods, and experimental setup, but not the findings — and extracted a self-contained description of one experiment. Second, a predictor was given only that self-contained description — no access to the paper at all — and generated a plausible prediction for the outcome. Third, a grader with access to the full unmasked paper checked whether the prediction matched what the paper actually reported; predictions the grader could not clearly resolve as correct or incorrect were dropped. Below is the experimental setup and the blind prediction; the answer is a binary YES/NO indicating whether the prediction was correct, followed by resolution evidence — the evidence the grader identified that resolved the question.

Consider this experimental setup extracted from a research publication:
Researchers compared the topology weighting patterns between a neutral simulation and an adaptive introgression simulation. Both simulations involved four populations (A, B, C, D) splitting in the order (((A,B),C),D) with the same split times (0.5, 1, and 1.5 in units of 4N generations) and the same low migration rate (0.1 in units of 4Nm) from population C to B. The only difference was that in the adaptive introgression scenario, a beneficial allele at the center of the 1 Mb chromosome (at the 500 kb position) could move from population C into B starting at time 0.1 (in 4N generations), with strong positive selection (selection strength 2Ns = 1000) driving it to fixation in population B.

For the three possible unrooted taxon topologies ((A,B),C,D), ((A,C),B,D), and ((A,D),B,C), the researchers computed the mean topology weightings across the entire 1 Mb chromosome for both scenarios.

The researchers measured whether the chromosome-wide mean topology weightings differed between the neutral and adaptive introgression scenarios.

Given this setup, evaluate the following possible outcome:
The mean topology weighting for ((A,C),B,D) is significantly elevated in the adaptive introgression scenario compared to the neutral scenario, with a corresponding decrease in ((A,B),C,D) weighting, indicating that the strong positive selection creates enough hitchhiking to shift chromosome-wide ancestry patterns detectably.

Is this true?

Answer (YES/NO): NO